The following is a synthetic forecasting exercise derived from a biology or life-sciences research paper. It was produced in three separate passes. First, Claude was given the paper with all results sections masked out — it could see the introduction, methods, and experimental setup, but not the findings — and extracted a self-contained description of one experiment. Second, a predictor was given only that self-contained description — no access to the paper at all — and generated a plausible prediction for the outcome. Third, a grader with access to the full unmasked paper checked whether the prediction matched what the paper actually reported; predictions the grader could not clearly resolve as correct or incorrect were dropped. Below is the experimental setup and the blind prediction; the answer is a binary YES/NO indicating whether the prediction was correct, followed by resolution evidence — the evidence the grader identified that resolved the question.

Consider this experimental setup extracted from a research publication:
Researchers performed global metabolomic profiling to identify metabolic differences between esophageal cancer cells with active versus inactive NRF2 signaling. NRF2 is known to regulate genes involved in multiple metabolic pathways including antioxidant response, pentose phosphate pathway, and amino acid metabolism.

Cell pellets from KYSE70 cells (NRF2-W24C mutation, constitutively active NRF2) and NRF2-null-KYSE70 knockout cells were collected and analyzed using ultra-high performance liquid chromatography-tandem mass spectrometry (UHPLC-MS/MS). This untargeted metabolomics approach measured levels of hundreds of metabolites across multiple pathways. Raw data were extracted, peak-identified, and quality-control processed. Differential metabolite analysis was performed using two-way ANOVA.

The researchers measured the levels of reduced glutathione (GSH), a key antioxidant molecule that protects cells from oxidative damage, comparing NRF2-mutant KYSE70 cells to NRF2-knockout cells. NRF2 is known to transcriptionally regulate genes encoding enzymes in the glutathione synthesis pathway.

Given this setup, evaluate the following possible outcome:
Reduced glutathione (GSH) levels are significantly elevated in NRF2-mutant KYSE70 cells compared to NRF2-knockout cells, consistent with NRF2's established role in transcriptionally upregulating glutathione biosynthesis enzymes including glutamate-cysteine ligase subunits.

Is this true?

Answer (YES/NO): YES